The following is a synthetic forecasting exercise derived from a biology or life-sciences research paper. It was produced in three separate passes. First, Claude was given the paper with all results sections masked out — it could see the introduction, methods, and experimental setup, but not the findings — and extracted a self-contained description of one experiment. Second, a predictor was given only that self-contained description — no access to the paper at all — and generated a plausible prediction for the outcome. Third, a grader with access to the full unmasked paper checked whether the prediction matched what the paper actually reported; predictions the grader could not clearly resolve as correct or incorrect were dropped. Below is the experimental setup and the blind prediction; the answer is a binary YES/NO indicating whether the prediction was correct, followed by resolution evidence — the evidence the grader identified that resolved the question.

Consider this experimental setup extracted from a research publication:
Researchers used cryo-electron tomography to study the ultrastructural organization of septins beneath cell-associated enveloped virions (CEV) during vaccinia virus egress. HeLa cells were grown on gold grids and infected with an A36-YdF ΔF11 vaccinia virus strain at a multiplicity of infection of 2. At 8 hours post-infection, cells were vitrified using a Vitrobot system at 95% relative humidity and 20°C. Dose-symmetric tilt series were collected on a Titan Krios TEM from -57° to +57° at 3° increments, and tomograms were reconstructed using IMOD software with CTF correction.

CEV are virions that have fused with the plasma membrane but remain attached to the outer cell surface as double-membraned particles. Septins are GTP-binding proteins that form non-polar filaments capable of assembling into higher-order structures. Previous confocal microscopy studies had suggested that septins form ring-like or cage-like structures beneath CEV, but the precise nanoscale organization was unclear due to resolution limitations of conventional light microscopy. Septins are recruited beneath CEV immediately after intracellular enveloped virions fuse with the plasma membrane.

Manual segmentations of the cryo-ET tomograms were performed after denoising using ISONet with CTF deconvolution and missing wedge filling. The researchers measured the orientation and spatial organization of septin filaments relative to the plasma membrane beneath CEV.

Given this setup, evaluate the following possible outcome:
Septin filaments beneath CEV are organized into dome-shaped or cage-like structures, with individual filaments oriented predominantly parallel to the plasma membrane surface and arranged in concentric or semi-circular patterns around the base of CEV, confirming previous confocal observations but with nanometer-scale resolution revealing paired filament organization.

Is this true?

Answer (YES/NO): NO